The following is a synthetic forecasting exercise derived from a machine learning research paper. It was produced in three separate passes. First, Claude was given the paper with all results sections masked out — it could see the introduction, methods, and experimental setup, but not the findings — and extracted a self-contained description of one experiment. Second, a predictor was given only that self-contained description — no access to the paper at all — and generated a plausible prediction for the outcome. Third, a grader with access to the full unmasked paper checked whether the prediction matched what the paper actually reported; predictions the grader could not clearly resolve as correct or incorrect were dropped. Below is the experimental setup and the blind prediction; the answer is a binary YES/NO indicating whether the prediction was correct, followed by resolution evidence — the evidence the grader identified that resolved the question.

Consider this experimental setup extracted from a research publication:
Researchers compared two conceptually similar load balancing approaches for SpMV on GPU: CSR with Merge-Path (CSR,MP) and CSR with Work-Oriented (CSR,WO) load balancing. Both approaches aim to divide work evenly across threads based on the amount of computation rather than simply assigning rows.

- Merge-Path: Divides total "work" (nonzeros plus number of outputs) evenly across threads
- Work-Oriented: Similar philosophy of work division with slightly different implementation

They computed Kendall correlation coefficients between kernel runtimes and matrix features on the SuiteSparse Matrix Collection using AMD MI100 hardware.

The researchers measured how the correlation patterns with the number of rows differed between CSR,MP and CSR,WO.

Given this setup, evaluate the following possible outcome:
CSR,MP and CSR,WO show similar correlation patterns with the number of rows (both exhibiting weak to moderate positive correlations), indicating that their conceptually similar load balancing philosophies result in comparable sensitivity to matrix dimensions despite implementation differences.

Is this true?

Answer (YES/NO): YES